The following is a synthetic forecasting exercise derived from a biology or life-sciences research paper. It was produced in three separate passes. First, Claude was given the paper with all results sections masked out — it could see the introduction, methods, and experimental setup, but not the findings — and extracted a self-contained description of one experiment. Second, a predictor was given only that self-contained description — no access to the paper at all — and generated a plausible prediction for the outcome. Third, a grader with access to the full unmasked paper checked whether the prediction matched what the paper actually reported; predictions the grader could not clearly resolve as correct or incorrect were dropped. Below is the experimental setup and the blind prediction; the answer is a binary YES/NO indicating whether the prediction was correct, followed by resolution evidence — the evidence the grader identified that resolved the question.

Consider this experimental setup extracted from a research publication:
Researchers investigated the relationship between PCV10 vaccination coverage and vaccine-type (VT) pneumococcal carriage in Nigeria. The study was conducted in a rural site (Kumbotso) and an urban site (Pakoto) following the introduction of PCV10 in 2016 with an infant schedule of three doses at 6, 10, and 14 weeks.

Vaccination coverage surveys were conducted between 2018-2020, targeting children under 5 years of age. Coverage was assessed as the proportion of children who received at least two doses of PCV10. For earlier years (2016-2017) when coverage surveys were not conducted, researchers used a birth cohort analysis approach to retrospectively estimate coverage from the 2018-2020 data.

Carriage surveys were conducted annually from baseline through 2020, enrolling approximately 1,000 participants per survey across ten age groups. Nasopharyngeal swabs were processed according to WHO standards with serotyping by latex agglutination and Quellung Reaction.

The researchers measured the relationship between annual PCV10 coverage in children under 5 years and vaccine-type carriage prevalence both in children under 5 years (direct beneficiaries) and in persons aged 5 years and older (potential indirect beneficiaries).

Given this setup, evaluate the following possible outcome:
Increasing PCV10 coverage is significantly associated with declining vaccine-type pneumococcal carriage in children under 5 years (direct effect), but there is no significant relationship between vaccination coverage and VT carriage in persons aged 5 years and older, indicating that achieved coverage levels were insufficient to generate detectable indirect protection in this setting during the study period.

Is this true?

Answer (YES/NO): NO